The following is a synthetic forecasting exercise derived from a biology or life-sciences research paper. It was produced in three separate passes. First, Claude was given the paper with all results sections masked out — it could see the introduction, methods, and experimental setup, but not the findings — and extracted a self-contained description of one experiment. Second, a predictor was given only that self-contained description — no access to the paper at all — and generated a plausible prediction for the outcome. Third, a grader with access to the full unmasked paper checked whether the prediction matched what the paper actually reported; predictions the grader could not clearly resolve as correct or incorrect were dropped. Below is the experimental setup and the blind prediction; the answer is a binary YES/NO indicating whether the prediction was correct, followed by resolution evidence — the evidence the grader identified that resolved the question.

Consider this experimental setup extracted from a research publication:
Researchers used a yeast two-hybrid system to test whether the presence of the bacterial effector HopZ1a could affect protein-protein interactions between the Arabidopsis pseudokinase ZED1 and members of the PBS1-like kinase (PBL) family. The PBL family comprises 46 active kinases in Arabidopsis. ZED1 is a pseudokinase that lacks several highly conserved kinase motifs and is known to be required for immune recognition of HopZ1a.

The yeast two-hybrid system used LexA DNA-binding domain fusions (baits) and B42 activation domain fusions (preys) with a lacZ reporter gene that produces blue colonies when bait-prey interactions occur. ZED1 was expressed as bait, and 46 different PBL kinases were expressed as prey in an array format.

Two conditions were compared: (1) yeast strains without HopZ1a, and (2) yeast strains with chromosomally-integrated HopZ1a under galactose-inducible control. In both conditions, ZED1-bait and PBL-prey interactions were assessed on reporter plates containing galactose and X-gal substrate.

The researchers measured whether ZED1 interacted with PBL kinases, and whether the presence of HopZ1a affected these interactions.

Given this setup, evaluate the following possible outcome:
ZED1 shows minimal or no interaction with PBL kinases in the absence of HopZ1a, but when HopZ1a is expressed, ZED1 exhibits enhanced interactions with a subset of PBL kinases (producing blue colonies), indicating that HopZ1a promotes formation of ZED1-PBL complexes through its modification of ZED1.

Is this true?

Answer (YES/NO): NO